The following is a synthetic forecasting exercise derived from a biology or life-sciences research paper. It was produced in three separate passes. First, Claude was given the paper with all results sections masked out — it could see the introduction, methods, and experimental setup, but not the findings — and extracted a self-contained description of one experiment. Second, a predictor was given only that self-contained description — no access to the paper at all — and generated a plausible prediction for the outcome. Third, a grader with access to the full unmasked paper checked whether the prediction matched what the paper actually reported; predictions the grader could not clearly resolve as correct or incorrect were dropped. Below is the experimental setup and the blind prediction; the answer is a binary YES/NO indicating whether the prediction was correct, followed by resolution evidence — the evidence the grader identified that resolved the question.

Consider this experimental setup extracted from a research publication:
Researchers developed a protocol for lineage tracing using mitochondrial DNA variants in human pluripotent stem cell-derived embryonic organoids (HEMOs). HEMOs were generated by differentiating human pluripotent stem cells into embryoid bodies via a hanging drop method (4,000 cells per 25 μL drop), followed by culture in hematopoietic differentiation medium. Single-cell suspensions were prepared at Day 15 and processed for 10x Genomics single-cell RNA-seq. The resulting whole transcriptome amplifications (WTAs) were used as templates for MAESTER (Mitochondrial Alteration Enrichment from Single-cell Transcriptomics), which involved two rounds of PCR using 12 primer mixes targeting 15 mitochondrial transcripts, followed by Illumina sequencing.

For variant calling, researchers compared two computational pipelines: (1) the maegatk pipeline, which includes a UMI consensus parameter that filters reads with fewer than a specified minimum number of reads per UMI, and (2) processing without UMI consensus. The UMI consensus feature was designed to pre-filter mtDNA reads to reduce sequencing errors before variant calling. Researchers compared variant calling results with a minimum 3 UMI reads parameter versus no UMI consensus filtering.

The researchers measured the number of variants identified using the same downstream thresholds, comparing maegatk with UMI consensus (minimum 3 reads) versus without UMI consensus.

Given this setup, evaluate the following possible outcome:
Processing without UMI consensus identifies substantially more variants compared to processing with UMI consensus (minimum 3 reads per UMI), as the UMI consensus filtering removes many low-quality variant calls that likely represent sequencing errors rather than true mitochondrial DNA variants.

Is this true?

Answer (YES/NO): NO